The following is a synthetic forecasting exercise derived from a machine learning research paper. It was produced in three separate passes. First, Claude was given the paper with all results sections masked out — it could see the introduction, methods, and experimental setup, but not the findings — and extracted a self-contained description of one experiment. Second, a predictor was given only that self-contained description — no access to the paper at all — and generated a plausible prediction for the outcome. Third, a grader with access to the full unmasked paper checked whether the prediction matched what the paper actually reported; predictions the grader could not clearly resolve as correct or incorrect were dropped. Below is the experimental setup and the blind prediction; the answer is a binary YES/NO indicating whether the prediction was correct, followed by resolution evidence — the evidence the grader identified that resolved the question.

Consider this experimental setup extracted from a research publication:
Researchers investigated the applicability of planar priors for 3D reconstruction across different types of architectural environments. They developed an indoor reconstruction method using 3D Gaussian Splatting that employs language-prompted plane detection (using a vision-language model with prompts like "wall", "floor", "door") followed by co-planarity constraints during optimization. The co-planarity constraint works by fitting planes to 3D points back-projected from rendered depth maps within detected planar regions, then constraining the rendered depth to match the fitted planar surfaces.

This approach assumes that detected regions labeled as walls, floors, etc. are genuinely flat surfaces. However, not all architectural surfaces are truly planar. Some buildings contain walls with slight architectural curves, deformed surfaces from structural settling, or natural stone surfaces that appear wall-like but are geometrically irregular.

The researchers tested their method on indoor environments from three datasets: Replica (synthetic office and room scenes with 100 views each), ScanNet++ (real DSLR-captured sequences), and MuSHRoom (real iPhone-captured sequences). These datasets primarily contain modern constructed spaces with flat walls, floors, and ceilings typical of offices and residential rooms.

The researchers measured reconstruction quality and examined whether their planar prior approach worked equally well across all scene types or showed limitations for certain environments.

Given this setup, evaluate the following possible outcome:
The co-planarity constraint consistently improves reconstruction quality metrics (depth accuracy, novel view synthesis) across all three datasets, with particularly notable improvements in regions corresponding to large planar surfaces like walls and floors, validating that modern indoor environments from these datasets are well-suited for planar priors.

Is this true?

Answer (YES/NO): YES